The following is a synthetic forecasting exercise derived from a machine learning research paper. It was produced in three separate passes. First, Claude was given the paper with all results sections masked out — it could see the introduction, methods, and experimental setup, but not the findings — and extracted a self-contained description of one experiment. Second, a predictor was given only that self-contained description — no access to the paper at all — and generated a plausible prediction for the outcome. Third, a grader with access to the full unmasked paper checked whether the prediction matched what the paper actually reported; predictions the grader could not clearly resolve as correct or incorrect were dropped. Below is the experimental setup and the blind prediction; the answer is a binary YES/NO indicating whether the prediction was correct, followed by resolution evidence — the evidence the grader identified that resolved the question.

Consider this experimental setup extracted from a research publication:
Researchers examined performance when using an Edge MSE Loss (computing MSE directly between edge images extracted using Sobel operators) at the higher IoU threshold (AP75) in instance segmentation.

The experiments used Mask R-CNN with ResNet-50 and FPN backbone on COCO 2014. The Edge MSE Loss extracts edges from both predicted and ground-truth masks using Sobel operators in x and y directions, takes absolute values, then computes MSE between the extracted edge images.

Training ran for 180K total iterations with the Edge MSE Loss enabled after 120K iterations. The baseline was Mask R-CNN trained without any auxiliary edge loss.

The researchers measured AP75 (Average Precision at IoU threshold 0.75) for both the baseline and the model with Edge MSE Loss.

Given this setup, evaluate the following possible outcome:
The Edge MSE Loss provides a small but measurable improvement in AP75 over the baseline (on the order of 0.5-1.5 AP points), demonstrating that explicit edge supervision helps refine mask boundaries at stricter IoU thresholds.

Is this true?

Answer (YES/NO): NO